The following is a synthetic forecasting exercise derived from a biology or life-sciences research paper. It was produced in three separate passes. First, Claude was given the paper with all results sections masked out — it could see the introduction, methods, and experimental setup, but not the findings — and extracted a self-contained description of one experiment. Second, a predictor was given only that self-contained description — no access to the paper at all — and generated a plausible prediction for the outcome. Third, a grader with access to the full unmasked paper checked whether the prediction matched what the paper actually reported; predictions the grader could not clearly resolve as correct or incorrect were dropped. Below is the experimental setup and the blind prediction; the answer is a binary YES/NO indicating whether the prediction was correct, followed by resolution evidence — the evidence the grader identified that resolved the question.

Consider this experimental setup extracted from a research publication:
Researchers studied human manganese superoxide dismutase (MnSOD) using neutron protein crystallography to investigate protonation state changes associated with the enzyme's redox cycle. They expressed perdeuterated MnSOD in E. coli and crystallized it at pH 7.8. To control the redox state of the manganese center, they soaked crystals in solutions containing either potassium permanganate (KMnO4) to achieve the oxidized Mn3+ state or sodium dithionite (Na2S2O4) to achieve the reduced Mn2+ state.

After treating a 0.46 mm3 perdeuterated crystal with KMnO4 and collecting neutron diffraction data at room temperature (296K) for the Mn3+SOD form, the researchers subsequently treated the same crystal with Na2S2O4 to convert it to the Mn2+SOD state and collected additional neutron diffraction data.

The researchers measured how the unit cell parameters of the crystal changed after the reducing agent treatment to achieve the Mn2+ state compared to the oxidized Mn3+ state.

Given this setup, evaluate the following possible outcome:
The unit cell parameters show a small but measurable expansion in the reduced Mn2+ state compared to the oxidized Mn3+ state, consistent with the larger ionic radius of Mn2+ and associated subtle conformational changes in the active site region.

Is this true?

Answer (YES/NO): NO